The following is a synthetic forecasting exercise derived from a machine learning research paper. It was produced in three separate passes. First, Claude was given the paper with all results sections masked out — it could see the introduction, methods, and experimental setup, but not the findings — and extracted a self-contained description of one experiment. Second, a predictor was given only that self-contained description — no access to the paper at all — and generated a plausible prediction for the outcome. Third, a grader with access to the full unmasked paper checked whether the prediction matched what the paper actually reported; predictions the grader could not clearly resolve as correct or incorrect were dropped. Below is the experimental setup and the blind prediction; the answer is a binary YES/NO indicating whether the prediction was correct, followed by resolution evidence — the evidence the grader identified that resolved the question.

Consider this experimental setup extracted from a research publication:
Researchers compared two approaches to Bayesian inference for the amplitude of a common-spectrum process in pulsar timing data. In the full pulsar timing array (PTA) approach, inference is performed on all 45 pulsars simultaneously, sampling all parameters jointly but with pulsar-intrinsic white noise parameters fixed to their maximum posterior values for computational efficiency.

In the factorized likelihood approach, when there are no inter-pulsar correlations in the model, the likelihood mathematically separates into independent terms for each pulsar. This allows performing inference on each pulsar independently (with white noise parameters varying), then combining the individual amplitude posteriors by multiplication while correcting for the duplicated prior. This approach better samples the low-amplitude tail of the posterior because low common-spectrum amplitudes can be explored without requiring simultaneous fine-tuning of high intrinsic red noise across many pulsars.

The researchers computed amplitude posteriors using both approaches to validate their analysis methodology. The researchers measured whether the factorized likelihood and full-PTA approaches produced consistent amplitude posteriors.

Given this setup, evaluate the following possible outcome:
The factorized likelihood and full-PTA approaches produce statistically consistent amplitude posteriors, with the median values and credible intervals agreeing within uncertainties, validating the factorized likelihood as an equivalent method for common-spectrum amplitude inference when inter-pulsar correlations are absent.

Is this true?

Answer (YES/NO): YES